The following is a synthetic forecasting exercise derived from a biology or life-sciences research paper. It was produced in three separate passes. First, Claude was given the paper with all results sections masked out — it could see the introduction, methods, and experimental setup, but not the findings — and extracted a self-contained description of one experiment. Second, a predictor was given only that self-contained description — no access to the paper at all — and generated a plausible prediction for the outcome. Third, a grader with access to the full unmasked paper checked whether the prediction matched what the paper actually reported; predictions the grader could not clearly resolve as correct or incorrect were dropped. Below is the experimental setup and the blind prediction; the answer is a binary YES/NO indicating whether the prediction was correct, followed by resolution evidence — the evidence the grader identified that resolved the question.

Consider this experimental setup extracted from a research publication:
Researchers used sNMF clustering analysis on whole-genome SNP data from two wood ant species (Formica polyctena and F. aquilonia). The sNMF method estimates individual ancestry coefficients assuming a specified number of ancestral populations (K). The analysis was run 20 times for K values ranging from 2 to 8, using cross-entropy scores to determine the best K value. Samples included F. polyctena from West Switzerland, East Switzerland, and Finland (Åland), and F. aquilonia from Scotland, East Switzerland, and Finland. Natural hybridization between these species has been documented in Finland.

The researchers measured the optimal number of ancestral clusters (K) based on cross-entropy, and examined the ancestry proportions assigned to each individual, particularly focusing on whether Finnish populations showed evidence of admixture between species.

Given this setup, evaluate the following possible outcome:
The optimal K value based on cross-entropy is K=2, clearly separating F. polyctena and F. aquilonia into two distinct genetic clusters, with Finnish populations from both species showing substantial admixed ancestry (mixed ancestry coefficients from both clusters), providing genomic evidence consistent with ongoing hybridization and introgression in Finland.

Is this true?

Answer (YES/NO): YES